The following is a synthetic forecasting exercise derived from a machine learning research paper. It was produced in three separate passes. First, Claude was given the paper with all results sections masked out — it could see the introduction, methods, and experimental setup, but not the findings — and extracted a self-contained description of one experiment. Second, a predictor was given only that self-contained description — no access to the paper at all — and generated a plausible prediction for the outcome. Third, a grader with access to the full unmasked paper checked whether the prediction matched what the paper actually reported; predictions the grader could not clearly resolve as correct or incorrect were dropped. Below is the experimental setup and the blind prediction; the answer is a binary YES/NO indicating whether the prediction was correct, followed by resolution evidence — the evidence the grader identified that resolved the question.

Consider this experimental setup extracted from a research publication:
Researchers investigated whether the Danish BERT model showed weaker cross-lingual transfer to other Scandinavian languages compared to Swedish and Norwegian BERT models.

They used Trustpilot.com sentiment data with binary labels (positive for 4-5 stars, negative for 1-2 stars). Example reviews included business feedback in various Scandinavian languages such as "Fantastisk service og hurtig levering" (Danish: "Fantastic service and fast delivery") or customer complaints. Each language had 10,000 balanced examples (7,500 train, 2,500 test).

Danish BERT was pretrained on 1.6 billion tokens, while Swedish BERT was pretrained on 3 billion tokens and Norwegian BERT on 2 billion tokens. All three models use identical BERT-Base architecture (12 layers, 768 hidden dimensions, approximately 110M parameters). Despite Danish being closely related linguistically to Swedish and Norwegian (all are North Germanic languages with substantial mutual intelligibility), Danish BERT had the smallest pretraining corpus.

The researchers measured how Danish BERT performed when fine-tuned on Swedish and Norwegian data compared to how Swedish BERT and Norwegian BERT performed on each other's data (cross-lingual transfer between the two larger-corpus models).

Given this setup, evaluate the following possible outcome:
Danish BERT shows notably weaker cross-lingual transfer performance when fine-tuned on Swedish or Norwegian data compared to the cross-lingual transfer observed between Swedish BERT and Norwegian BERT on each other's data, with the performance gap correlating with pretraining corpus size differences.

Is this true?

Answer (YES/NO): NO